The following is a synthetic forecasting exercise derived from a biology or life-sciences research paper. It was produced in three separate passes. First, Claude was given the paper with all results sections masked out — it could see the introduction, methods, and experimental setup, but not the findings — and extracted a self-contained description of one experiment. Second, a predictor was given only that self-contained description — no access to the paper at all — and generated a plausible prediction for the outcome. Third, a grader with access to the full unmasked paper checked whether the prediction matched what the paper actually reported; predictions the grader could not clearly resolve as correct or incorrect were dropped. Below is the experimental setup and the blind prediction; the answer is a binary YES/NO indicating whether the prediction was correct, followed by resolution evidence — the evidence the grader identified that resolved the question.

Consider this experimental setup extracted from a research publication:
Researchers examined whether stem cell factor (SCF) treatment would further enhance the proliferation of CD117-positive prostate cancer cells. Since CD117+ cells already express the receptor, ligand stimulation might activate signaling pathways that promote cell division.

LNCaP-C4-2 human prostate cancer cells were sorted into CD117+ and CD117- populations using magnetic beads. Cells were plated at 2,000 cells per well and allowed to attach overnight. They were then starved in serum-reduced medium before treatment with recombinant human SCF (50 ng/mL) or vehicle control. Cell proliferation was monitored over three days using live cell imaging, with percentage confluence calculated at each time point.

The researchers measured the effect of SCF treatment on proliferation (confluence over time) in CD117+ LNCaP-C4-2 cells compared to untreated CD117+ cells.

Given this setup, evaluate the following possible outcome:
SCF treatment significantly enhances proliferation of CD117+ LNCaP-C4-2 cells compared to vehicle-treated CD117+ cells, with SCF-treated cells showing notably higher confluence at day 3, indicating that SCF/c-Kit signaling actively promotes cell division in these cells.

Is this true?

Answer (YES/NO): NO